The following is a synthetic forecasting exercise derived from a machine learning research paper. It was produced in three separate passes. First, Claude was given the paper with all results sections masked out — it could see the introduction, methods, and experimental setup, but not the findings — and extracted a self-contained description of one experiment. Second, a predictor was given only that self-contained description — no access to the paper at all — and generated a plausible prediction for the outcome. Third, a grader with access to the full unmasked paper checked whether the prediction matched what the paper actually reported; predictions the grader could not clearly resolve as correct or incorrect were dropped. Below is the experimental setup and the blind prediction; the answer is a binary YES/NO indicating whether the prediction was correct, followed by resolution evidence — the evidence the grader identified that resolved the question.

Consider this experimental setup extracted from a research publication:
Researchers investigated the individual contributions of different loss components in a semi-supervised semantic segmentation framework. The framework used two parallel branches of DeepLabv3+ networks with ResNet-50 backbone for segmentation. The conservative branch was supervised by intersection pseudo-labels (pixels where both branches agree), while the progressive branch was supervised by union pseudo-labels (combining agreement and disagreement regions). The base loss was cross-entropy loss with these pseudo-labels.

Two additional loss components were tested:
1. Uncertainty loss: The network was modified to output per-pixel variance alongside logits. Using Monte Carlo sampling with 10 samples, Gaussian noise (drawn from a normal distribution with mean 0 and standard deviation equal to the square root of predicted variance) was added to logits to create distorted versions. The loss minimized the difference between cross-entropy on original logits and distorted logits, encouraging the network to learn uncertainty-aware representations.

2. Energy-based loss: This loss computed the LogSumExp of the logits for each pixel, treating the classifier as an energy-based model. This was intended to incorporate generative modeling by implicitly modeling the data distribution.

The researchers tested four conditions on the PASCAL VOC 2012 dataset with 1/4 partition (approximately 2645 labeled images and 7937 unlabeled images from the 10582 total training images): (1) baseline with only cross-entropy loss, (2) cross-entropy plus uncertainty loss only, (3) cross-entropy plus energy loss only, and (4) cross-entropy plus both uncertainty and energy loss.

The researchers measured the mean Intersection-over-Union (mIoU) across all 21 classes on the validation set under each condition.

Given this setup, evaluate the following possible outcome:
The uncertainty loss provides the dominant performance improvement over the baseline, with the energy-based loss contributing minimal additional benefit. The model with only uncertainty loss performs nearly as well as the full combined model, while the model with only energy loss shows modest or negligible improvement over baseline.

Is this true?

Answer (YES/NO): NO